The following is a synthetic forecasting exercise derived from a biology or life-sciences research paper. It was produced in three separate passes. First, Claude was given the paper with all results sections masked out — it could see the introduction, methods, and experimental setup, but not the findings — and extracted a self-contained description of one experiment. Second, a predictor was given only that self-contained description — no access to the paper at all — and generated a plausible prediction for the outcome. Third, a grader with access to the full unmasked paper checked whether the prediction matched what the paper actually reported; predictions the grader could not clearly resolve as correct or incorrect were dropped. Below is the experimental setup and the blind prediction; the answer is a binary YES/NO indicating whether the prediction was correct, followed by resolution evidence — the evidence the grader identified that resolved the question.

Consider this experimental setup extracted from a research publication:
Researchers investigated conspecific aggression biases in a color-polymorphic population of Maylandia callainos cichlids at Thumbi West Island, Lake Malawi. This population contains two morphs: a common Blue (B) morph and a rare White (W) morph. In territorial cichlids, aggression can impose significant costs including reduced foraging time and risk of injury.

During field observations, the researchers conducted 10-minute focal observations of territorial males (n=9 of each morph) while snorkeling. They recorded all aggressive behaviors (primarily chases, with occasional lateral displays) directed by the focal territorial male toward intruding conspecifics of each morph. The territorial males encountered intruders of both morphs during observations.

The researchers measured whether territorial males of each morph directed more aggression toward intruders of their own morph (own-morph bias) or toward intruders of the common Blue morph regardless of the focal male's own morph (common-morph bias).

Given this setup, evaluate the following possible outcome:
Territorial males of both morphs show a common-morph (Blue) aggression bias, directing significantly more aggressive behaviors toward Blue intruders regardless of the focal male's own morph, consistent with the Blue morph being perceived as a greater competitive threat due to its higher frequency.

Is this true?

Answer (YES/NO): NO